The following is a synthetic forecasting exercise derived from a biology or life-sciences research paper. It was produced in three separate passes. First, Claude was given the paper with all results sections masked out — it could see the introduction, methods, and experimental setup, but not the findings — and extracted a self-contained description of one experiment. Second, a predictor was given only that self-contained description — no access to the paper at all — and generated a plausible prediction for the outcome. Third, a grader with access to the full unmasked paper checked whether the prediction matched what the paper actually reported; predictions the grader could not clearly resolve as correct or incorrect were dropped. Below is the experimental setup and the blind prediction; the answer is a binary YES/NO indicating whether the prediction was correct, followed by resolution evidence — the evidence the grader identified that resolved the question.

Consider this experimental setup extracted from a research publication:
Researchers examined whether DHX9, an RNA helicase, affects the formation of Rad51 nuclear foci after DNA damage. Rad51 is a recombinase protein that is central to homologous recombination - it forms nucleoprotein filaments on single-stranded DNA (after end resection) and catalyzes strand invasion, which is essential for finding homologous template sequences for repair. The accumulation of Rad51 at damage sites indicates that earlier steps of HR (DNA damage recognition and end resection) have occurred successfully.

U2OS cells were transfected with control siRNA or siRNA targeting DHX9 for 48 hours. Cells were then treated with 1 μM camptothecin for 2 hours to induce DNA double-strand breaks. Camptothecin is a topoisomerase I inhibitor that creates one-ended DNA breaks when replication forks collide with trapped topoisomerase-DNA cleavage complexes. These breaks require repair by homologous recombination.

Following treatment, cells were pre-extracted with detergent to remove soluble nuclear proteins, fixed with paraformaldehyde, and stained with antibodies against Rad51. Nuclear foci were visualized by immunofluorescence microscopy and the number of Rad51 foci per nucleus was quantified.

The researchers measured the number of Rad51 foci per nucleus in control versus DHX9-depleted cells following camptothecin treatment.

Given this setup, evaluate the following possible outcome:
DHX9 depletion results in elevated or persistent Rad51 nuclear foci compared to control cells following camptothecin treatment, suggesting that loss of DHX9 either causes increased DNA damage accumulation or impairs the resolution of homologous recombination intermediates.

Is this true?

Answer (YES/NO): NO